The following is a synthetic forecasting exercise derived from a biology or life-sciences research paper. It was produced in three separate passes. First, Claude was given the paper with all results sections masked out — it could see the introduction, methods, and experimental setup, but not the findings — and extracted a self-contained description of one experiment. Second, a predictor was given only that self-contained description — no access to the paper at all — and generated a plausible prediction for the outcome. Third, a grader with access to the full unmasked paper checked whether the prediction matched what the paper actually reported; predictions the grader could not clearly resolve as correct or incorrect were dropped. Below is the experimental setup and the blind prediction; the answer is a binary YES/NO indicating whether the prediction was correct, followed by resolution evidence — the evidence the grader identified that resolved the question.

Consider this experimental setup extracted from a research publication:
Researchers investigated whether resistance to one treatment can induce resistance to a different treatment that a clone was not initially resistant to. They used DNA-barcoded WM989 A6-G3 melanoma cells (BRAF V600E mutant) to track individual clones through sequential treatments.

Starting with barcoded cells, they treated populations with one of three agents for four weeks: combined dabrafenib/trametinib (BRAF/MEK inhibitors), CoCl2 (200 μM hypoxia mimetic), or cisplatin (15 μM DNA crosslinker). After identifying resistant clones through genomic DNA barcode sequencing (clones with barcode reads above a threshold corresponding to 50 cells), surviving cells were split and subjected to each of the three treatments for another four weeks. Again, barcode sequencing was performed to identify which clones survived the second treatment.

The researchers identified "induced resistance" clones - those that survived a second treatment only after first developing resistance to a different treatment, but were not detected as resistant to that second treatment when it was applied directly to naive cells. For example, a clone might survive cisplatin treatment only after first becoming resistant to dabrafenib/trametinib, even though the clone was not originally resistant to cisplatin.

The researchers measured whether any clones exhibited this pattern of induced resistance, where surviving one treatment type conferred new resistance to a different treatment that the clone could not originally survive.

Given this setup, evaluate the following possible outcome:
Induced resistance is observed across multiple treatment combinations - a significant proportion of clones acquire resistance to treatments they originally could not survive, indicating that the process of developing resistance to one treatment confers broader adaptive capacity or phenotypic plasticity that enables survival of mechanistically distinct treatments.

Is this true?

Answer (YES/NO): YES